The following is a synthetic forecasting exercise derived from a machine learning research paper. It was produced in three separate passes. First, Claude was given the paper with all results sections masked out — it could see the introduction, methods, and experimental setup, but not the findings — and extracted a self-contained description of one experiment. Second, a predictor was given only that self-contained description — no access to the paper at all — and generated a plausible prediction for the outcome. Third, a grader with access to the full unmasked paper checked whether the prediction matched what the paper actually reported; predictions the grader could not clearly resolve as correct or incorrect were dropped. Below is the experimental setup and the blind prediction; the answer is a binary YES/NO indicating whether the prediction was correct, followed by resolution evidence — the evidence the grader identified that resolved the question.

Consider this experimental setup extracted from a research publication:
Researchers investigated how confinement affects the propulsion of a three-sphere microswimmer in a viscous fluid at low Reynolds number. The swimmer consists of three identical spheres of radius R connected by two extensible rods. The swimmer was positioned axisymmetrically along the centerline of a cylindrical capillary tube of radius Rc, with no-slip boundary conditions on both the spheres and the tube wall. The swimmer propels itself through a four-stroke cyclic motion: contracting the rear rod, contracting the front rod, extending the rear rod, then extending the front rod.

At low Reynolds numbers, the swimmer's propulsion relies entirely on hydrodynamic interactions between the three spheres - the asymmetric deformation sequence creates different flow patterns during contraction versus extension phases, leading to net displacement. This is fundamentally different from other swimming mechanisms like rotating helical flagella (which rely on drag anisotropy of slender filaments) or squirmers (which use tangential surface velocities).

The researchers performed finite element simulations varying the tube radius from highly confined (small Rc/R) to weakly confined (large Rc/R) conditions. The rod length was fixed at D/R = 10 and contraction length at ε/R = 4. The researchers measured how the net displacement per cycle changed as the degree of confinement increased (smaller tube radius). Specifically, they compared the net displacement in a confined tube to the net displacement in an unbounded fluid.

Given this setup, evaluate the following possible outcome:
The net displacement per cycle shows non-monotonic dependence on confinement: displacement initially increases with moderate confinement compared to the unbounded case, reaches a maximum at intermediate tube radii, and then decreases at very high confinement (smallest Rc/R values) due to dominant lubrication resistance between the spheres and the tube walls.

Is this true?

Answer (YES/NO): NO